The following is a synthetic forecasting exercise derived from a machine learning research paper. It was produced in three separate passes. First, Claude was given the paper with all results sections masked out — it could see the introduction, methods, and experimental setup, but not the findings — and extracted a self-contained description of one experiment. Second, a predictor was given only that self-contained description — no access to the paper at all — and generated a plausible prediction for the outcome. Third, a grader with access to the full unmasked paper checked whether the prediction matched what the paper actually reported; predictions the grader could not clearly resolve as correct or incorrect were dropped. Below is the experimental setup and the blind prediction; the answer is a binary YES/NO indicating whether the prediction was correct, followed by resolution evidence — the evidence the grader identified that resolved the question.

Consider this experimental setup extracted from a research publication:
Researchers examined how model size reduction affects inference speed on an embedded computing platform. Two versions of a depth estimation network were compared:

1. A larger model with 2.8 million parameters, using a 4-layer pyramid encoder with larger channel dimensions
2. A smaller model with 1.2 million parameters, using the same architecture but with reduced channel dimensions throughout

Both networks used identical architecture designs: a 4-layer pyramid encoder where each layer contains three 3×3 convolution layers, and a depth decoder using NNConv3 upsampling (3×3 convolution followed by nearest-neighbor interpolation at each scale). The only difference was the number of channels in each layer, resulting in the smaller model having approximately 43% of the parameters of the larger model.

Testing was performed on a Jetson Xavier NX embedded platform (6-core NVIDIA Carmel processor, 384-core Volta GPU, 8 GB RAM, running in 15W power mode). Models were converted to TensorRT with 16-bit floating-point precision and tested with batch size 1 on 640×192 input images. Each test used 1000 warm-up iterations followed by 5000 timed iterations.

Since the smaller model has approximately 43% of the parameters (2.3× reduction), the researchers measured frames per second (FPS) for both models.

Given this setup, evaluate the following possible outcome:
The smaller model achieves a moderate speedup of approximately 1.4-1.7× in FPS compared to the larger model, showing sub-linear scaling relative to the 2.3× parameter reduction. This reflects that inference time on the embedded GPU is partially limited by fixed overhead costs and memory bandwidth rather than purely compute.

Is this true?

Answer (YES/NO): YES